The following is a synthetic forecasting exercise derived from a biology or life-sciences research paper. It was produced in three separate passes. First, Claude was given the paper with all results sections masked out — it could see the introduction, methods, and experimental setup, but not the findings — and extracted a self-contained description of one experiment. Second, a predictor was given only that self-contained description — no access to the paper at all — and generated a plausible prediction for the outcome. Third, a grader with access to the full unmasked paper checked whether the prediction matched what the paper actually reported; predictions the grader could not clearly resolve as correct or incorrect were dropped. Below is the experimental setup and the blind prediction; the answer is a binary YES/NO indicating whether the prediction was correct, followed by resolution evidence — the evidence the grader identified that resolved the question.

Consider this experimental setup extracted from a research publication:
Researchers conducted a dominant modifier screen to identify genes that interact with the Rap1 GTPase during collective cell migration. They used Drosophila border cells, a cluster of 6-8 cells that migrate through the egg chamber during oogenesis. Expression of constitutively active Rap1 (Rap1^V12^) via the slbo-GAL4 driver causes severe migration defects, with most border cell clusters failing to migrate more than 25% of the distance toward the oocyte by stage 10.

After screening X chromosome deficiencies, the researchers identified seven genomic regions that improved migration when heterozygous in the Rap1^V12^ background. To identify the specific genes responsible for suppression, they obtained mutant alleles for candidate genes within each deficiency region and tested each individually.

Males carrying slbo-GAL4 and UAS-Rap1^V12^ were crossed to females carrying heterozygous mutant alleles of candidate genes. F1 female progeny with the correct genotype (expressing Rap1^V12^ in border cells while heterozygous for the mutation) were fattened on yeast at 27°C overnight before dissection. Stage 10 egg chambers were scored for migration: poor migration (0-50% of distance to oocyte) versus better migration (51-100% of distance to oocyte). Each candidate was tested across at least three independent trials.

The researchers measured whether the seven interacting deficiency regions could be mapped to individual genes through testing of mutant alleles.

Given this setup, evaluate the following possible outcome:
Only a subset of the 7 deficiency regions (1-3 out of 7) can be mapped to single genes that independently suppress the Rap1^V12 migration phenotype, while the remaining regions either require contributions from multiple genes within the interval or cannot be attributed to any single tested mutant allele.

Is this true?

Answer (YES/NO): YES